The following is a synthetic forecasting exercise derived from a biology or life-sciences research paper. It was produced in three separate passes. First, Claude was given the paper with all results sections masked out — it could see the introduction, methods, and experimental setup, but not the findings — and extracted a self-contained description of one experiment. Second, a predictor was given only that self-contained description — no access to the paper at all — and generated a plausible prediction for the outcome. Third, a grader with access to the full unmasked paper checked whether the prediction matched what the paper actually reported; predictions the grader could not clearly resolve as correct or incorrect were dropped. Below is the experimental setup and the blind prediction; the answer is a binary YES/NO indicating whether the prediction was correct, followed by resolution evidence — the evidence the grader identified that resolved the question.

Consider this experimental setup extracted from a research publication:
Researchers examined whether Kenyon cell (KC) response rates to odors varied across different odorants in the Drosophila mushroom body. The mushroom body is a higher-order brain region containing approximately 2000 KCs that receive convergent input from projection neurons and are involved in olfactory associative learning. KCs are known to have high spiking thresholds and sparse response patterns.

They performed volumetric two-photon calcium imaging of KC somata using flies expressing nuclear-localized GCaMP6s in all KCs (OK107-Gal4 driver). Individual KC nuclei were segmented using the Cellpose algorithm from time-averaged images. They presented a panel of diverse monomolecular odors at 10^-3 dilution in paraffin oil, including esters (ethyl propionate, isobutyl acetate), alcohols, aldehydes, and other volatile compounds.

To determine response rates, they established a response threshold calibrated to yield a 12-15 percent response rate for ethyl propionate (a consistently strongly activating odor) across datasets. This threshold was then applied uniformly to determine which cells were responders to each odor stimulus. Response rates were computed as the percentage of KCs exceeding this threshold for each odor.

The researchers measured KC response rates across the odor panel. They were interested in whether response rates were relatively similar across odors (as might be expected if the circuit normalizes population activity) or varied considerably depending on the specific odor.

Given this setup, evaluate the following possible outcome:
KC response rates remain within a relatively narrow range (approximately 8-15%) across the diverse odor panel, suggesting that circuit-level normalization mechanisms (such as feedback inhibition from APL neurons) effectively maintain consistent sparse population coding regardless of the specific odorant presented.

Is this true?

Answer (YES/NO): NO